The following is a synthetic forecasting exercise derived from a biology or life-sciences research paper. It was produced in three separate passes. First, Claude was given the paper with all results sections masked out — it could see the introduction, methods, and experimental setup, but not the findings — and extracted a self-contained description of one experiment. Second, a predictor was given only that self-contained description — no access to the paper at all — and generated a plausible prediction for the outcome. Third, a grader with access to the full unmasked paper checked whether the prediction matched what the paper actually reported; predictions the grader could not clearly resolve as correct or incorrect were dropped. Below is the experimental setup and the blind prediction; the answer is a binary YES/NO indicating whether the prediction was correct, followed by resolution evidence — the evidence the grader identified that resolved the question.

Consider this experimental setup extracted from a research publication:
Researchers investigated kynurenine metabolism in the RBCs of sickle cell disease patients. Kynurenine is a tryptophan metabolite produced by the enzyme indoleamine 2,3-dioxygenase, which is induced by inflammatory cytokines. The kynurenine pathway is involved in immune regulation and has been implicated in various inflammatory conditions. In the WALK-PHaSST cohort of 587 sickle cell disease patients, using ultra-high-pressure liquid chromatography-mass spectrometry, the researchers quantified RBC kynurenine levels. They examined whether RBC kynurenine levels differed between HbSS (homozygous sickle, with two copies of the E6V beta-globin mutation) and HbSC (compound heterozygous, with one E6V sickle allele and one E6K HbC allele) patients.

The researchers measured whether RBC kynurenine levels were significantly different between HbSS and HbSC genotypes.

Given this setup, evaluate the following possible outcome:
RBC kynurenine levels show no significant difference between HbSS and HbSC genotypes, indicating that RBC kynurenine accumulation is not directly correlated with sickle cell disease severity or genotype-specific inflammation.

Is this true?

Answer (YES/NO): NO